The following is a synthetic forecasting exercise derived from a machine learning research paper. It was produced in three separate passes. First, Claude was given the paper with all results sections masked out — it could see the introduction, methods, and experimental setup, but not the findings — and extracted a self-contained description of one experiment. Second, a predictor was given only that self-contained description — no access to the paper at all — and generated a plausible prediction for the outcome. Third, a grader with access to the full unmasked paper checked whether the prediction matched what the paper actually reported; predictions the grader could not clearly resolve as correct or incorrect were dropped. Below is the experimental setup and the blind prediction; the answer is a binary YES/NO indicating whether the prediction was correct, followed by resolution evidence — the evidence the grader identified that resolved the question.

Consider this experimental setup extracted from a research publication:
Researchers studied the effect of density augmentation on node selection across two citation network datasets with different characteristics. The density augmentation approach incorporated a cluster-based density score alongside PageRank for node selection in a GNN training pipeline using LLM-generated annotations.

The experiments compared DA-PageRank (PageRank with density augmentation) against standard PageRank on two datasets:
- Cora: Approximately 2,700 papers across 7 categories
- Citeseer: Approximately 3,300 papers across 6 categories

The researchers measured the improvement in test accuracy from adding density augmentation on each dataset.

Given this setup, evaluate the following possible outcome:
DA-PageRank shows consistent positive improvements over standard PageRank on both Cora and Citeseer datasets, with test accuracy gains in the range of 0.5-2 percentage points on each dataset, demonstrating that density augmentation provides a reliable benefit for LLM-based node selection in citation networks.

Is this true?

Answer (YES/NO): NO